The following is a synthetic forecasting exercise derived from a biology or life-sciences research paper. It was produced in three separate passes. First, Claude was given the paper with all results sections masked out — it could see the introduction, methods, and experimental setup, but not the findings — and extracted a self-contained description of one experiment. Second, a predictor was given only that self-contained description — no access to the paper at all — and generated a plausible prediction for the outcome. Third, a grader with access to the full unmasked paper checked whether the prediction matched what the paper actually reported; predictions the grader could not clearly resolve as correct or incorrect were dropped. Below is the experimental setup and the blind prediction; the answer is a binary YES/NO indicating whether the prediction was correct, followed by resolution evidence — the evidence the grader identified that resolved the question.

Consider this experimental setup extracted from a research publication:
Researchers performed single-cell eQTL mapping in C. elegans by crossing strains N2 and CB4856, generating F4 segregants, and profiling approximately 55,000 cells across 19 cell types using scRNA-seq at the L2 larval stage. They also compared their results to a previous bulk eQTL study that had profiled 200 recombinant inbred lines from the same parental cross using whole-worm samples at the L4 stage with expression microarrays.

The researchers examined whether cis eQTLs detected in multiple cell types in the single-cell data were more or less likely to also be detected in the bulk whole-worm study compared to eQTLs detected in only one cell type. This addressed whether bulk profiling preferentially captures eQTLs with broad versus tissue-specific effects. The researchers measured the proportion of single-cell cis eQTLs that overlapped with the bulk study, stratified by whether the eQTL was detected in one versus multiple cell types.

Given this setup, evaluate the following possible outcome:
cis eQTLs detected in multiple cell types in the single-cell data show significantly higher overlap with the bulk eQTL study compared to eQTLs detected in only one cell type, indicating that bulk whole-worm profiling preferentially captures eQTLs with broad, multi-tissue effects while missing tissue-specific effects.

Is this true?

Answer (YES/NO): YES